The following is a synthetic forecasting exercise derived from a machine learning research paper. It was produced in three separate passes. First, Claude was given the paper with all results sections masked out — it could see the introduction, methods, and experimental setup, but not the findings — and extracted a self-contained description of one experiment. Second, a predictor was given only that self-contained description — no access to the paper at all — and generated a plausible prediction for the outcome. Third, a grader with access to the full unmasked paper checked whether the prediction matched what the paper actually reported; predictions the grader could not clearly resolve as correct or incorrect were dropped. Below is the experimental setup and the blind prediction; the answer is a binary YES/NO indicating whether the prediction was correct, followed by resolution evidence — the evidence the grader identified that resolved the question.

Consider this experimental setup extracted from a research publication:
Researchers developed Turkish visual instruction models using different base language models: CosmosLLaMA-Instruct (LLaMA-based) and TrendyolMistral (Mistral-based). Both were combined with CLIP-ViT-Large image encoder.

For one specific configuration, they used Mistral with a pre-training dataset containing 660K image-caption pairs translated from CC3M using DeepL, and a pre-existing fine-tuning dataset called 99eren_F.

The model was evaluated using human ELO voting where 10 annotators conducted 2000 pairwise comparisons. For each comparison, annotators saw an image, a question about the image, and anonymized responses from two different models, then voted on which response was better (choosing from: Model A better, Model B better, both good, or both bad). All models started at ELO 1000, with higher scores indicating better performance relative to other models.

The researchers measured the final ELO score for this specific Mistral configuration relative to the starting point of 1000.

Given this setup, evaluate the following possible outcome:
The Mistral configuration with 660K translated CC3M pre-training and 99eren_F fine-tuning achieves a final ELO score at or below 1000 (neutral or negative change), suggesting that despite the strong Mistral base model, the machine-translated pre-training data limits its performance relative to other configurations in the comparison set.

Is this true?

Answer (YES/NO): YES